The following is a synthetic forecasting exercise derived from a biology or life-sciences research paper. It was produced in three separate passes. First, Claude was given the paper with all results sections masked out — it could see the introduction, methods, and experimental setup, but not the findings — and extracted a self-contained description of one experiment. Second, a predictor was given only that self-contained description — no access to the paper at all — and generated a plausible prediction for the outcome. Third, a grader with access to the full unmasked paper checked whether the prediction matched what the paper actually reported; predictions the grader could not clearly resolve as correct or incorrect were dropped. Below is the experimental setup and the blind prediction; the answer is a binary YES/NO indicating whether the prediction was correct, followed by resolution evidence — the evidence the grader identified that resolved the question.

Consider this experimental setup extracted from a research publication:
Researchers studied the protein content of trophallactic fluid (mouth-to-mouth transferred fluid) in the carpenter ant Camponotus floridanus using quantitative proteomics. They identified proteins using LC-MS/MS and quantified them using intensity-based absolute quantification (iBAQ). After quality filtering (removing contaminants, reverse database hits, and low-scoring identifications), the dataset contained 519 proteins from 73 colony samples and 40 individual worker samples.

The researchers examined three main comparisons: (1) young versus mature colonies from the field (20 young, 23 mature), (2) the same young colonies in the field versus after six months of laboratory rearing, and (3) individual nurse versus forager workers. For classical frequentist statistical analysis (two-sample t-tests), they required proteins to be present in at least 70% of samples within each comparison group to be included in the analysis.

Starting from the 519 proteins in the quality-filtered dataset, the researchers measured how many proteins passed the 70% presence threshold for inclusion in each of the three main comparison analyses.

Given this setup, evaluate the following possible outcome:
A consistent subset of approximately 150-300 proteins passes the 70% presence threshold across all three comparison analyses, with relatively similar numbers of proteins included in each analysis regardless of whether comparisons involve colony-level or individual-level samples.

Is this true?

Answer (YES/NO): NO